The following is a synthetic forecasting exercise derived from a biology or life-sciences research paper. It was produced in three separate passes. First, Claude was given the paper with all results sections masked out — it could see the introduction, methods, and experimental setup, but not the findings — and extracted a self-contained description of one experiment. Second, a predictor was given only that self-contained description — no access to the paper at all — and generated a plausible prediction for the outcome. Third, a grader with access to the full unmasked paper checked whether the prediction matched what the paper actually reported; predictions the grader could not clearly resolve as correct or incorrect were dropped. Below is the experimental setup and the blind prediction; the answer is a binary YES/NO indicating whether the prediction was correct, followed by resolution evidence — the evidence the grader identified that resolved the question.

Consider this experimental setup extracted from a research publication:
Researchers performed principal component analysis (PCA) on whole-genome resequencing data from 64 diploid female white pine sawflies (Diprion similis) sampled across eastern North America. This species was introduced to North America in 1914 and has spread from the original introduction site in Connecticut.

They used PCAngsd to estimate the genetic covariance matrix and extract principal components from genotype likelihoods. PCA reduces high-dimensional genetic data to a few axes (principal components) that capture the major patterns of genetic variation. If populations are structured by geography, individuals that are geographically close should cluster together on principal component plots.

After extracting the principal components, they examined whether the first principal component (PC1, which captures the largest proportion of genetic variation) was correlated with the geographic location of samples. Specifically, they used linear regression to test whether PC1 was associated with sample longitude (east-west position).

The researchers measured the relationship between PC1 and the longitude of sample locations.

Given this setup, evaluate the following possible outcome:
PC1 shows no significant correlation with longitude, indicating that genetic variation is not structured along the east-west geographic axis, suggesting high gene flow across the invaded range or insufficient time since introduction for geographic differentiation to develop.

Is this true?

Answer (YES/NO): NO